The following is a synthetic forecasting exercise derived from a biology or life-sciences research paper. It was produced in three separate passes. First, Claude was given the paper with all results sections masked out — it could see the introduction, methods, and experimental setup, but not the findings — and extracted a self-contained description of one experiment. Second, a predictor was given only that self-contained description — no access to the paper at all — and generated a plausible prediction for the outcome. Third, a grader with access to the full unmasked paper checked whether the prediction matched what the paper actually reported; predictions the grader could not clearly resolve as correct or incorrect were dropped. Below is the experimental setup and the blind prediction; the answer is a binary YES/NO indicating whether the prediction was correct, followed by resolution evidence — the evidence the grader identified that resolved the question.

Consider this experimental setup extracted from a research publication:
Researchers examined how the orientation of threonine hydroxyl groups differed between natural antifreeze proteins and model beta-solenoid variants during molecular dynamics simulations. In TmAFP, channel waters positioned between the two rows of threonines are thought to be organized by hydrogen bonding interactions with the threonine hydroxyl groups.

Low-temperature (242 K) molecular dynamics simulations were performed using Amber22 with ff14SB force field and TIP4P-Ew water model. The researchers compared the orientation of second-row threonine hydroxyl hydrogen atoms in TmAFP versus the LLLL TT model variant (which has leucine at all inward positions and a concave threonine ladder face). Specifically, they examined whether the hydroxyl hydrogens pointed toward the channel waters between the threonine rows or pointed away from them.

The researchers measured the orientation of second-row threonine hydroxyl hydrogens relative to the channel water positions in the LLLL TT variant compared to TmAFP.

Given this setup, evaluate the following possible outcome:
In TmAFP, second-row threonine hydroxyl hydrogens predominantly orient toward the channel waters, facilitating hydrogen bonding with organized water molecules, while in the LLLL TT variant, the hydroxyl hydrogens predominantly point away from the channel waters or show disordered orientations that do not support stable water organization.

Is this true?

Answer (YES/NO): YES